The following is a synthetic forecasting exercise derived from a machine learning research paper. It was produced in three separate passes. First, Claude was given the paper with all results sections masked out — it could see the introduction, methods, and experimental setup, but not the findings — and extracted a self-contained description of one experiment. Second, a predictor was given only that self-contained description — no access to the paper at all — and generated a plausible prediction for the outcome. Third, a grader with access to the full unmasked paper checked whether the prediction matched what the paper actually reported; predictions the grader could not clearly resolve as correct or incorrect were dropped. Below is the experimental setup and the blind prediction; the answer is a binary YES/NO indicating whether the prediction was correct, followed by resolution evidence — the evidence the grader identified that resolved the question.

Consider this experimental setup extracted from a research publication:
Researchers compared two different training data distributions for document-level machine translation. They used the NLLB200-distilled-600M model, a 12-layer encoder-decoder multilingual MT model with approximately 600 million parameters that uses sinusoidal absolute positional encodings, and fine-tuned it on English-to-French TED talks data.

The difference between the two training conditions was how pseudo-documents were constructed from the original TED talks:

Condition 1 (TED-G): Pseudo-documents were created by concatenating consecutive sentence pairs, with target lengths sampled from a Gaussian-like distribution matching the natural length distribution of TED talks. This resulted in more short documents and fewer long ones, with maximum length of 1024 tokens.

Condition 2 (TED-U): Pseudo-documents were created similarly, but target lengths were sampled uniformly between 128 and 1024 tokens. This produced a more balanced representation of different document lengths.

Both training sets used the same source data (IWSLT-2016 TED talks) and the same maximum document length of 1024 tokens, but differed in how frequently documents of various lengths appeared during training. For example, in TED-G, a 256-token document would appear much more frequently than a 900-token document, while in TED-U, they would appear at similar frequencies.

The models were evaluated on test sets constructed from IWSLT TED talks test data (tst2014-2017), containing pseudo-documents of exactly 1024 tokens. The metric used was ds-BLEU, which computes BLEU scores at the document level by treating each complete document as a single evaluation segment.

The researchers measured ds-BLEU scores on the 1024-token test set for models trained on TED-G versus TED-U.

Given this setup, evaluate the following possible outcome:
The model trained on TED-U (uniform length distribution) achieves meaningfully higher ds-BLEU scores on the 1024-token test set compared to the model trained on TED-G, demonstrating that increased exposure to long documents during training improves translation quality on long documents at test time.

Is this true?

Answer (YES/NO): YES